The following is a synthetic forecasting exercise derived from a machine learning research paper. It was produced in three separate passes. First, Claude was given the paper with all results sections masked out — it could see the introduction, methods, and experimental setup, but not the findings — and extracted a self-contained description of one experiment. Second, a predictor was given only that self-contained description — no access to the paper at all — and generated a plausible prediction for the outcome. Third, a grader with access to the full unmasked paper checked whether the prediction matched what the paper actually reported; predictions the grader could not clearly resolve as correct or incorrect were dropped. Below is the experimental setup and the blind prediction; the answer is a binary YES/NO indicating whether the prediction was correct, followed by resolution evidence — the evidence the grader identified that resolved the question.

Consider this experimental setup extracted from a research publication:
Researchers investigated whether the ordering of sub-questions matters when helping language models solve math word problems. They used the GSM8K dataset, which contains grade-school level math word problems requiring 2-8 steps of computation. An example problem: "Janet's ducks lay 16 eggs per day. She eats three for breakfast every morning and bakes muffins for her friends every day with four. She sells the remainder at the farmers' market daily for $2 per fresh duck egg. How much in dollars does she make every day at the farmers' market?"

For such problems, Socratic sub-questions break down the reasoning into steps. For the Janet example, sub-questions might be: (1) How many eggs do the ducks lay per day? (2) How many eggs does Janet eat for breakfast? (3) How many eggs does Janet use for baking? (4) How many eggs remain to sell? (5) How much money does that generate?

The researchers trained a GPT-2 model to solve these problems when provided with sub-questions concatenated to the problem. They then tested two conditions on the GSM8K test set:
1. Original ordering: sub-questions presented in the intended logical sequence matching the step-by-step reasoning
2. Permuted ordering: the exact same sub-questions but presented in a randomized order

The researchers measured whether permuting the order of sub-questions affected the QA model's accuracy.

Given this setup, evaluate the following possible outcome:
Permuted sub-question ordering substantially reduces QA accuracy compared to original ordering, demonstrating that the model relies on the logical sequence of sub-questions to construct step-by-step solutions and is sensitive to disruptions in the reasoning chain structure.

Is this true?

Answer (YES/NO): NO